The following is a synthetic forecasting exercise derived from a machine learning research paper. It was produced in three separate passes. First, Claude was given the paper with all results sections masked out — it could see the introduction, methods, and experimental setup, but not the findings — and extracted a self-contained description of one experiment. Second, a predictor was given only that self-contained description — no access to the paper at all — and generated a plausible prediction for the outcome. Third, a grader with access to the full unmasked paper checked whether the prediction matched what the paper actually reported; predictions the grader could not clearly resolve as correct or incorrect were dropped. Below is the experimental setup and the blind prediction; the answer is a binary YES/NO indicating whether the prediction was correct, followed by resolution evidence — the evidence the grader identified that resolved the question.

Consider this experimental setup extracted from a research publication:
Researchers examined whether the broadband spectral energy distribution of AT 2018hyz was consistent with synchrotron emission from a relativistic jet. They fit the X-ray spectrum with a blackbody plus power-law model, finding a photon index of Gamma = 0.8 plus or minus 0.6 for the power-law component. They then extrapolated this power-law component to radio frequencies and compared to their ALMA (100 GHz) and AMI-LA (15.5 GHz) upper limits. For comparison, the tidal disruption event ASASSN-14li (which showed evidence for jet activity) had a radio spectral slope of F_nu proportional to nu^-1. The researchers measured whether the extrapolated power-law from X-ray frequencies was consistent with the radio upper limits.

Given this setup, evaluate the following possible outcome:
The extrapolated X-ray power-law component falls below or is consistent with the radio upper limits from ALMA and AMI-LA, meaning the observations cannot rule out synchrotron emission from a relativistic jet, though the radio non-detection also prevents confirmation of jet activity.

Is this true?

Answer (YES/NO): NO